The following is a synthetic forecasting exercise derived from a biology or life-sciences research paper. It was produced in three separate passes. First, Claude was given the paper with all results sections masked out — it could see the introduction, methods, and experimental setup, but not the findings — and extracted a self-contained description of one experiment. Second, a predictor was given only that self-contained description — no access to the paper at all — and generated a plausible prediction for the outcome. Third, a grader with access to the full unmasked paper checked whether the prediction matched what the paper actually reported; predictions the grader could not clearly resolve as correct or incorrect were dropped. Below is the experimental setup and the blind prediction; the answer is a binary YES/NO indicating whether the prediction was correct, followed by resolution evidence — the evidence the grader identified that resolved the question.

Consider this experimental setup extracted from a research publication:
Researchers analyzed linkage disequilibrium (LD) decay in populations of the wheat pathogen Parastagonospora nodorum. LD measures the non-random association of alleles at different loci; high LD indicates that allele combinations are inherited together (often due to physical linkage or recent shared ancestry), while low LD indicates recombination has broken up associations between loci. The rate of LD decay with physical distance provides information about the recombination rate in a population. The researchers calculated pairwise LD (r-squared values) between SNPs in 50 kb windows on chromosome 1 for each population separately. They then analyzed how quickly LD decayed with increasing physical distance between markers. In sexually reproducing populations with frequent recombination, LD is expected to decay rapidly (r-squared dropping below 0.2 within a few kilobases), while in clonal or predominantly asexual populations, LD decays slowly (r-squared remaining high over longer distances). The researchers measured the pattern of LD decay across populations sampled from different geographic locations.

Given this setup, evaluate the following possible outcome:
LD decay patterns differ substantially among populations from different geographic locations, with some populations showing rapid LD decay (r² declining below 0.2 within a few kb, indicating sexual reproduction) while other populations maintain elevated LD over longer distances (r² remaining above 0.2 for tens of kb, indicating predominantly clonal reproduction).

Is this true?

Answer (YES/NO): YES